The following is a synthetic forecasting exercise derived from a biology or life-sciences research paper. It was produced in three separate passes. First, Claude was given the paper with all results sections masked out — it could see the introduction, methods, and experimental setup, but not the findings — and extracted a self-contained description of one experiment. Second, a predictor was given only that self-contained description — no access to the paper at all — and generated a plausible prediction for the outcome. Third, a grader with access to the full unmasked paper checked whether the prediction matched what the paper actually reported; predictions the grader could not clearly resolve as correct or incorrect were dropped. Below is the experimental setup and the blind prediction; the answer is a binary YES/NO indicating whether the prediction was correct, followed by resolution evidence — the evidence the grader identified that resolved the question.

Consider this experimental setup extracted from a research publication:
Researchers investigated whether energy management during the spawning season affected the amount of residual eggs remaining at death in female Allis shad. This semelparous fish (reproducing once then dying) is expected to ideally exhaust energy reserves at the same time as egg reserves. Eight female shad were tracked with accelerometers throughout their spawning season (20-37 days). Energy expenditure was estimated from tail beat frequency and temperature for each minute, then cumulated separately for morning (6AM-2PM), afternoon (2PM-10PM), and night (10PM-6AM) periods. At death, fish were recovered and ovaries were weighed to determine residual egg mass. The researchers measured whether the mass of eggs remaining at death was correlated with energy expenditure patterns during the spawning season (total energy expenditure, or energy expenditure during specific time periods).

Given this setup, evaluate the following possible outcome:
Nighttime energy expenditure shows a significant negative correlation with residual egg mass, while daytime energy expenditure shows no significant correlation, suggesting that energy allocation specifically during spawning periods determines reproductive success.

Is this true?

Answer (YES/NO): NO